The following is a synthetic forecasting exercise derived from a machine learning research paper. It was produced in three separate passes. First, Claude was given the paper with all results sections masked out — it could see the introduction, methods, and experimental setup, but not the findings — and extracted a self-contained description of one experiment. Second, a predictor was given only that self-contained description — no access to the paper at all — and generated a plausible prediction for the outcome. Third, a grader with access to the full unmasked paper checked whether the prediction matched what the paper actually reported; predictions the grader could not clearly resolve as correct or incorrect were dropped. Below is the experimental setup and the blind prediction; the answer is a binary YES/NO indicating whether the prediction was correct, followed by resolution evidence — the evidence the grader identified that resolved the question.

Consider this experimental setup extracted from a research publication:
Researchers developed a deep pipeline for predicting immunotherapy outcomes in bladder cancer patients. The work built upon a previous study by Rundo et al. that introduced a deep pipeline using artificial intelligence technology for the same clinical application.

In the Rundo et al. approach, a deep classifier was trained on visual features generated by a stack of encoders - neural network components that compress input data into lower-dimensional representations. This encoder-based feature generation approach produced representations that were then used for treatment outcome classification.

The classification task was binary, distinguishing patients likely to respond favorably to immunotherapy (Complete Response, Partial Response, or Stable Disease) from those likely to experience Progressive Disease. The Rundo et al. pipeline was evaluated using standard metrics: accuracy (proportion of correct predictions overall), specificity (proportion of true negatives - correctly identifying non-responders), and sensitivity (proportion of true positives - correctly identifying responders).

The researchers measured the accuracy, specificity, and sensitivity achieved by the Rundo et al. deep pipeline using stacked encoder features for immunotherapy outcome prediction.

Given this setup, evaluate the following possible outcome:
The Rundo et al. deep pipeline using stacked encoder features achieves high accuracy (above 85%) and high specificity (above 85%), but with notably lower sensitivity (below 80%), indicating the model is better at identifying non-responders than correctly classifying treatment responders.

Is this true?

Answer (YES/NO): NO